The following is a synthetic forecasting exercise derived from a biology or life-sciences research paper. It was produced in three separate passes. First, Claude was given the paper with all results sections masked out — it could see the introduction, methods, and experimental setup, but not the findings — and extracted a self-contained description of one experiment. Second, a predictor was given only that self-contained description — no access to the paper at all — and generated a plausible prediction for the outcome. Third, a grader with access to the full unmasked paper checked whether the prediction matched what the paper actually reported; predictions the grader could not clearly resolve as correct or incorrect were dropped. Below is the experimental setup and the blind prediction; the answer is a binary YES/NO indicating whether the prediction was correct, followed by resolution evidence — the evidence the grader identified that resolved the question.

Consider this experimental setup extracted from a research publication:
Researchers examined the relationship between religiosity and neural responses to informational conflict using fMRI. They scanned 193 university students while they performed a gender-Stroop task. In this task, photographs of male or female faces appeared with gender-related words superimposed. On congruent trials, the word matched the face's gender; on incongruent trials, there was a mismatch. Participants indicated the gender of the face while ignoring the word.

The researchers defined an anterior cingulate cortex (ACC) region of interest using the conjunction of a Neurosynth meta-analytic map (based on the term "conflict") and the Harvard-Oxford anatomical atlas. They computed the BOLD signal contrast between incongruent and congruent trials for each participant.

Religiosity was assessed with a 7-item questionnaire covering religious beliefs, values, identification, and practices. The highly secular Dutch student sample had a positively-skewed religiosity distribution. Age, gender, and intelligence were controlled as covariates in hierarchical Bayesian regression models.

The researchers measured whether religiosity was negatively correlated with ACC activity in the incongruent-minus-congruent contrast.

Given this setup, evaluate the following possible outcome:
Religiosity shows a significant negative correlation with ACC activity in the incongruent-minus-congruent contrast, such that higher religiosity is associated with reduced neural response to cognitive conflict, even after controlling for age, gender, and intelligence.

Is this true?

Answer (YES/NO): NO